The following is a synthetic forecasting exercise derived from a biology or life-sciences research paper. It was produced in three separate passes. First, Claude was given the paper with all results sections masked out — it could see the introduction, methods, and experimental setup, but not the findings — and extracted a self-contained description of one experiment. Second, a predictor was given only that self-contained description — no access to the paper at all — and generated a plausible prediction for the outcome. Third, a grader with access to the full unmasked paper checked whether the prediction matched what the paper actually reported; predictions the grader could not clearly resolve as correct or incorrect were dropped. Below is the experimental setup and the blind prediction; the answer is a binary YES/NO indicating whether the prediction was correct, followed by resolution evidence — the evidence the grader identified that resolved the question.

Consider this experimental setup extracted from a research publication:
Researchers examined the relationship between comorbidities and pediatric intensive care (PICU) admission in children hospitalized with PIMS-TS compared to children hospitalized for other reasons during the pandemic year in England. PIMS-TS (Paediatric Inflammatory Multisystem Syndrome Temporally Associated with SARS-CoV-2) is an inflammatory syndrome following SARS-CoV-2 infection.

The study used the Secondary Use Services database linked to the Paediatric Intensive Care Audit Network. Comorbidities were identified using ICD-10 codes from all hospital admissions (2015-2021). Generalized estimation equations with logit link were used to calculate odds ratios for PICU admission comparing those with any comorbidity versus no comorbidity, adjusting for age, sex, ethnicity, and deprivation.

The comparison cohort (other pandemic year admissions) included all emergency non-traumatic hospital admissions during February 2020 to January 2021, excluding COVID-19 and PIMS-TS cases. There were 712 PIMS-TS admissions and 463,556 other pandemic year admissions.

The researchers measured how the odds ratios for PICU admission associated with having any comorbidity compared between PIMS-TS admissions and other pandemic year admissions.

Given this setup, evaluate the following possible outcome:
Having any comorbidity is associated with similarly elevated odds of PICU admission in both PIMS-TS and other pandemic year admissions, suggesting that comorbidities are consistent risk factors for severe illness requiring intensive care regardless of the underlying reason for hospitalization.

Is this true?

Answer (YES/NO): NO